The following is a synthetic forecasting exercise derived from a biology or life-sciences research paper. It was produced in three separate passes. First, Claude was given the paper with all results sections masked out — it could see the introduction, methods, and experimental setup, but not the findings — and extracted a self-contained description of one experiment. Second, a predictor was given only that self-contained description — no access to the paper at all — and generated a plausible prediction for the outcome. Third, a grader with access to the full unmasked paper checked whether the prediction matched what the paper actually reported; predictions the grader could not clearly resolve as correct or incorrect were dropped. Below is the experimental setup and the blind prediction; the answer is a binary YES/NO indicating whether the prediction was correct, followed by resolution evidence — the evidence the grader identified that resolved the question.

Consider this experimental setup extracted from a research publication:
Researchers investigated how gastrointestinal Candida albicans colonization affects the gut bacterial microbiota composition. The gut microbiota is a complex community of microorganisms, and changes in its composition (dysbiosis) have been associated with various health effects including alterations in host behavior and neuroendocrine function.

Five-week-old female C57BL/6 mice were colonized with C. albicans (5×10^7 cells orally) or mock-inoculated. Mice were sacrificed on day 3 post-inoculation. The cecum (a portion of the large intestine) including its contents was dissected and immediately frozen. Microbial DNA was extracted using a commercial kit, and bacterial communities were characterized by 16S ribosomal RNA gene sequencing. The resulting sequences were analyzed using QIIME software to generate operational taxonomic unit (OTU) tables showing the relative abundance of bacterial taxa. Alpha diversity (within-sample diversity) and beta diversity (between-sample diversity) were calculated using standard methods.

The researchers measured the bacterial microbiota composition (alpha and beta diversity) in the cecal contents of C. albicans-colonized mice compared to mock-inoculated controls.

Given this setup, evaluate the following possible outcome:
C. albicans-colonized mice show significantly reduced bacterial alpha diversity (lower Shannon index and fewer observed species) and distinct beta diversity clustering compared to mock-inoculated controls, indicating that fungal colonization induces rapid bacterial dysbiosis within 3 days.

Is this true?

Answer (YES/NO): NO